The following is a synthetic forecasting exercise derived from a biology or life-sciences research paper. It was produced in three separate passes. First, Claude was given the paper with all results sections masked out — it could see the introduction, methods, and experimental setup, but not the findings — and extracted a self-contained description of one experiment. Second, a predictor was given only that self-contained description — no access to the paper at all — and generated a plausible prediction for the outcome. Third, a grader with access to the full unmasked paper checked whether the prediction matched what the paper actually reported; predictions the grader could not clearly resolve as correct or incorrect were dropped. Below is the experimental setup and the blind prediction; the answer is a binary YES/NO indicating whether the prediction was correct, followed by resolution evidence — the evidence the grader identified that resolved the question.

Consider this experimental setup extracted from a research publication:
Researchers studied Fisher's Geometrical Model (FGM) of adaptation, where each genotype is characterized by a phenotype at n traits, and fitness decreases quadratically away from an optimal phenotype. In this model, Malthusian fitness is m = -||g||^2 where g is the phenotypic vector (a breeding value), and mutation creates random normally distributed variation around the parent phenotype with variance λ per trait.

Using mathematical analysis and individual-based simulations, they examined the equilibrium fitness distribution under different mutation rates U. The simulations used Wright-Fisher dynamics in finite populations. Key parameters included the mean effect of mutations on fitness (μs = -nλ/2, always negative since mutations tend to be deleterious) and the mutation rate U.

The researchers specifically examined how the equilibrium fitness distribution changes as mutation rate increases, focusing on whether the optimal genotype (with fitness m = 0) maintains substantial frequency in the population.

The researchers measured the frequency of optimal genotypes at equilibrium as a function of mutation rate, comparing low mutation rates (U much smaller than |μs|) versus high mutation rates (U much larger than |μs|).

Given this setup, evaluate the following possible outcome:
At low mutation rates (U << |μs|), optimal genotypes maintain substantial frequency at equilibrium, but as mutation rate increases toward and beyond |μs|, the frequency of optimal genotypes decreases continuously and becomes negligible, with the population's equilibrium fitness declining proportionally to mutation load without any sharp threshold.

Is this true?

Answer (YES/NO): NO